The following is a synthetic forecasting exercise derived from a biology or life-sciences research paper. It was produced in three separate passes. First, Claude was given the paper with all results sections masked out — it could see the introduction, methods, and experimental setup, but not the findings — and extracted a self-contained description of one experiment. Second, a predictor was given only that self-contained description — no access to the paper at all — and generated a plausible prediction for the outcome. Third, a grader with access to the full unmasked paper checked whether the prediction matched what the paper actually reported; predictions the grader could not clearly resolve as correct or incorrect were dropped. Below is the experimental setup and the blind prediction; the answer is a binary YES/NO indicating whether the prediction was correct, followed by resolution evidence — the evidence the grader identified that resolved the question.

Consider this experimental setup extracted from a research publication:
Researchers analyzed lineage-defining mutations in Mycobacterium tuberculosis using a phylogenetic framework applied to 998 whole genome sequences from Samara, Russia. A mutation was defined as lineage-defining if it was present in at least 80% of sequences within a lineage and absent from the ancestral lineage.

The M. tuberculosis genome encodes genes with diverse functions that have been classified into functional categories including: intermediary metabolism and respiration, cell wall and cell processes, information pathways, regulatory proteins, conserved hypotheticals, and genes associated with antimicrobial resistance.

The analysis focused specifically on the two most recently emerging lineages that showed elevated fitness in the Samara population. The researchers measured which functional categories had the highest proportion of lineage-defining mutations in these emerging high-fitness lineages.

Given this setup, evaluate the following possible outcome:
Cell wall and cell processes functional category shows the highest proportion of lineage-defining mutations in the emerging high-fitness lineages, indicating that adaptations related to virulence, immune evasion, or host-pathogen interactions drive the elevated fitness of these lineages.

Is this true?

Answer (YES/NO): NO